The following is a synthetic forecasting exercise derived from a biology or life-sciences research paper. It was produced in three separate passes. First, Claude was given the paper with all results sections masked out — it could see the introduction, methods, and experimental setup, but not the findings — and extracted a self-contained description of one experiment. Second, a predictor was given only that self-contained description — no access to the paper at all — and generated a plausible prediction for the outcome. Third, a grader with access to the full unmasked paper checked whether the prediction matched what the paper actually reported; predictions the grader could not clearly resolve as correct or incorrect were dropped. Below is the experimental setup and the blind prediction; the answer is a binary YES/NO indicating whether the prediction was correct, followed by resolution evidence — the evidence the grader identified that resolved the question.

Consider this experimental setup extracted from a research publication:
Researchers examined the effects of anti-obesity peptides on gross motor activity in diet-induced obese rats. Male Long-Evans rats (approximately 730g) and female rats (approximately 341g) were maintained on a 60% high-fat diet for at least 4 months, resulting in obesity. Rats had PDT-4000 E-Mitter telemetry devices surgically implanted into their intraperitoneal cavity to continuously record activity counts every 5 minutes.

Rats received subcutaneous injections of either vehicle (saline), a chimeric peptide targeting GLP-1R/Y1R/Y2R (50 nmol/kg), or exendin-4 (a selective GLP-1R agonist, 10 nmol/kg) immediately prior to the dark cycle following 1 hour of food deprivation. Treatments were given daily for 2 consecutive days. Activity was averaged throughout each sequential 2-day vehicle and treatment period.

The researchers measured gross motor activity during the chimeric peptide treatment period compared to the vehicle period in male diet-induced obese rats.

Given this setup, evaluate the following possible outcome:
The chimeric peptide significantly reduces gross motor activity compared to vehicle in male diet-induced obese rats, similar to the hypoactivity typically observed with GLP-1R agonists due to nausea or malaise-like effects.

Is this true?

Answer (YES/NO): YES